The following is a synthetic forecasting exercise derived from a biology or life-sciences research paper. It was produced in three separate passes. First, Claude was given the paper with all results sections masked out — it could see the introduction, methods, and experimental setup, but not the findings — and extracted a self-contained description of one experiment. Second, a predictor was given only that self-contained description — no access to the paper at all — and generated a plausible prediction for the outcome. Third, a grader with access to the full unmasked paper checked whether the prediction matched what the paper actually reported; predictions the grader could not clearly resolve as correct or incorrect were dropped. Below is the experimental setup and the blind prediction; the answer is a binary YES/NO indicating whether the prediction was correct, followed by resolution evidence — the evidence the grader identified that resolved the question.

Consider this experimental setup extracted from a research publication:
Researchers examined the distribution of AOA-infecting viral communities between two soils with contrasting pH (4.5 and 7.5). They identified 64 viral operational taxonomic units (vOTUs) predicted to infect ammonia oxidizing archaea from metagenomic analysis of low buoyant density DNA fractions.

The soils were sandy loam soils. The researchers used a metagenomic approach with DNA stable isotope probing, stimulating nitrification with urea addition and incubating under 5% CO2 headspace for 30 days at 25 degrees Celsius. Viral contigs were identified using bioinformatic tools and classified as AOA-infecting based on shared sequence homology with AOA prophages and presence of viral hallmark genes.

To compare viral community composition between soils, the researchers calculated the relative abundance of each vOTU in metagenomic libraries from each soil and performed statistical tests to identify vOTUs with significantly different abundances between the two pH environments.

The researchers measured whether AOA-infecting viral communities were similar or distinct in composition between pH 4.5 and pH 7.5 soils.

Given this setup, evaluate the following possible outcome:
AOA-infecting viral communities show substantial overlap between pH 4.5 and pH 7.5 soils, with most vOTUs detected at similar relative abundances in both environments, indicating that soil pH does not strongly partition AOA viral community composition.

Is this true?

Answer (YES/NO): NO